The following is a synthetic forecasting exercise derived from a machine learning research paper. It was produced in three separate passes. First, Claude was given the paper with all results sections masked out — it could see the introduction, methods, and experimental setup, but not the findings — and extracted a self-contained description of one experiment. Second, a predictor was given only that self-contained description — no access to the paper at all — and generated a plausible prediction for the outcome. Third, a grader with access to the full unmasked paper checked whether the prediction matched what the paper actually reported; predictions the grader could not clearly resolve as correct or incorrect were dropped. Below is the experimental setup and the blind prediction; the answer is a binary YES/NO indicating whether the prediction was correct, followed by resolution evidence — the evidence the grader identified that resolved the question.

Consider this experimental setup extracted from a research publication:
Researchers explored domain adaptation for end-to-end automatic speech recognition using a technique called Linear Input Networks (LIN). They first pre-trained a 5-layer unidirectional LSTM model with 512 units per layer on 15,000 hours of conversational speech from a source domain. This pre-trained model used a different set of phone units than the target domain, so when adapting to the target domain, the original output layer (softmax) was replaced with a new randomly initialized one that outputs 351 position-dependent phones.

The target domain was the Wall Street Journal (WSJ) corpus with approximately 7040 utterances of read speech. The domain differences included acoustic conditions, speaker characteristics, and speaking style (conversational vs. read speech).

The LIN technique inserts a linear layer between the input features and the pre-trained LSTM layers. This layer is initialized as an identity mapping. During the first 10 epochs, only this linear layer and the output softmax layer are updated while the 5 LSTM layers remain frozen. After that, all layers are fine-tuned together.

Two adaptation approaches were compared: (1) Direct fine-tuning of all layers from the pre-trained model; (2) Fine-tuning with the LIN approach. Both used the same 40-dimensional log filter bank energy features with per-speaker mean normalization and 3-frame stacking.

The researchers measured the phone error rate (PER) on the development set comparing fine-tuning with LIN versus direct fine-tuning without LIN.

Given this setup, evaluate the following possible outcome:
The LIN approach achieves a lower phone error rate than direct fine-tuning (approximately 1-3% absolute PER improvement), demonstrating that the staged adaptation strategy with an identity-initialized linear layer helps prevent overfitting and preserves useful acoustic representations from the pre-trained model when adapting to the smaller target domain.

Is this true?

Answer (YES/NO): YES